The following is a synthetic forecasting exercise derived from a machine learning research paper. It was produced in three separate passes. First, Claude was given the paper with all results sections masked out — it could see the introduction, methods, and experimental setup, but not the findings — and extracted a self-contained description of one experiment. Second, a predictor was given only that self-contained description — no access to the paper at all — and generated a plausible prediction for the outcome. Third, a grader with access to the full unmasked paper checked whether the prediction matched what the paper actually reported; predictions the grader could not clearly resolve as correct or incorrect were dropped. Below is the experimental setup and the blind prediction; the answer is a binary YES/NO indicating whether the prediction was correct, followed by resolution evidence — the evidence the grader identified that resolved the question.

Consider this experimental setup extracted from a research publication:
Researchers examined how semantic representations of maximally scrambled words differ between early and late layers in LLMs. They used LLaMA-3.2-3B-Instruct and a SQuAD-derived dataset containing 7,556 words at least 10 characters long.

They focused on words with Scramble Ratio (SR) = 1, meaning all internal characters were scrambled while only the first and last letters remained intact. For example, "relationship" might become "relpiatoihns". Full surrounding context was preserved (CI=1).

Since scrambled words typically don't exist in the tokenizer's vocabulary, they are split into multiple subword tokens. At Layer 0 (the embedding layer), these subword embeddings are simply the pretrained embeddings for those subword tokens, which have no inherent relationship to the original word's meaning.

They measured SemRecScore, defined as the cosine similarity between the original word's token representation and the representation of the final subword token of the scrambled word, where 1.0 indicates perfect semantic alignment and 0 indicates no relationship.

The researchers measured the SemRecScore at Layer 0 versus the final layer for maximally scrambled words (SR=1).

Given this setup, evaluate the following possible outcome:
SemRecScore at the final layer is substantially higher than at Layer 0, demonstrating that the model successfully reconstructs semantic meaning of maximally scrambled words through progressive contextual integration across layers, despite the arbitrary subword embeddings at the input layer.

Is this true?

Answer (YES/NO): NO